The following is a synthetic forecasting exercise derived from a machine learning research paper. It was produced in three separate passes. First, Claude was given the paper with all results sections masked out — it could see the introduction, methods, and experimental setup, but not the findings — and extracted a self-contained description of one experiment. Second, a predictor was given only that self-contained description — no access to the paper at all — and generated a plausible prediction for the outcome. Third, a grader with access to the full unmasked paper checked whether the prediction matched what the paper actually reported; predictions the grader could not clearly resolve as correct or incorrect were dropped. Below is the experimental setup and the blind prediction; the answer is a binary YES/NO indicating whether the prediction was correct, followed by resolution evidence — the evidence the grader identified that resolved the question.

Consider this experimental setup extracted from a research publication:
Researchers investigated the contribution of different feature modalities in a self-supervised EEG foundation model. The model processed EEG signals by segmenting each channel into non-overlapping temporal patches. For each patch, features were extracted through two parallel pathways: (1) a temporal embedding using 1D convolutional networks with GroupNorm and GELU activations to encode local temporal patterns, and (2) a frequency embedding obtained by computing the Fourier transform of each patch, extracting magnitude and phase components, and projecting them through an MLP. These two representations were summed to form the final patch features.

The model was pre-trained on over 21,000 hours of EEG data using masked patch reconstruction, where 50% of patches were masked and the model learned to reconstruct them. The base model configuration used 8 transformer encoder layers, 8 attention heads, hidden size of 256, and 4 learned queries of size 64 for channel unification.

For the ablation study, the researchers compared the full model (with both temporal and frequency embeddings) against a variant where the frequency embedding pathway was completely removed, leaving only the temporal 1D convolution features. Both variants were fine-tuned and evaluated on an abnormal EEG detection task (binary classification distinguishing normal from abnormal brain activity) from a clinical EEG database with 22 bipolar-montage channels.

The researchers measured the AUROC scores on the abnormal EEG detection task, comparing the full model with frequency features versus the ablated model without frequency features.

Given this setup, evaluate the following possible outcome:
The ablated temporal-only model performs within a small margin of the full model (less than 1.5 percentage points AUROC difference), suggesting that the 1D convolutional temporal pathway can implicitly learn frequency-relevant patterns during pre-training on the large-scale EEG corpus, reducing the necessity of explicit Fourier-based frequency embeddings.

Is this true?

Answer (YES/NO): NO